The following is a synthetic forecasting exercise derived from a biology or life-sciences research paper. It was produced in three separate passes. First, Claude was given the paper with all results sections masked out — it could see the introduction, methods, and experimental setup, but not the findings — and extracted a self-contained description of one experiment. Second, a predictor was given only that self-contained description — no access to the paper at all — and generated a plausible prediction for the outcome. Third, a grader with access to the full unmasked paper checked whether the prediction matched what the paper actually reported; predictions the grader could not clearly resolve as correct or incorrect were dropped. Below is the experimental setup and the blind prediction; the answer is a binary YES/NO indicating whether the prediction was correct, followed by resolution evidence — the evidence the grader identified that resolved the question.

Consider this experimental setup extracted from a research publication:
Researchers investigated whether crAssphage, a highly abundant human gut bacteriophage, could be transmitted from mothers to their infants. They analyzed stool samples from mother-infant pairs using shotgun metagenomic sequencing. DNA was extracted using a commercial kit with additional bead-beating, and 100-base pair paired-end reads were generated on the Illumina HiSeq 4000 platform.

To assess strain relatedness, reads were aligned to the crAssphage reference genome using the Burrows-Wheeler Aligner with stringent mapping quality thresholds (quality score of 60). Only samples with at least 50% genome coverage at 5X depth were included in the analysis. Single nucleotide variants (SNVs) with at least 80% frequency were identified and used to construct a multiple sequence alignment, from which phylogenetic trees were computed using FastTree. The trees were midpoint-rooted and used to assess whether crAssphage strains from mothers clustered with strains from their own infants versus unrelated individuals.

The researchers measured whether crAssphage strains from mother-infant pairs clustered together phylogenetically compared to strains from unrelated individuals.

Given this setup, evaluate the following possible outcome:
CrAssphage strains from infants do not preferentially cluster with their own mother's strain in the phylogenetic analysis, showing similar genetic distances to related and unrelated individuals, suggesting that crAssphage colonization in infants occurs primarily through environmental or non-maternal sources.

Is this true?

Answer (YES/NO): NO